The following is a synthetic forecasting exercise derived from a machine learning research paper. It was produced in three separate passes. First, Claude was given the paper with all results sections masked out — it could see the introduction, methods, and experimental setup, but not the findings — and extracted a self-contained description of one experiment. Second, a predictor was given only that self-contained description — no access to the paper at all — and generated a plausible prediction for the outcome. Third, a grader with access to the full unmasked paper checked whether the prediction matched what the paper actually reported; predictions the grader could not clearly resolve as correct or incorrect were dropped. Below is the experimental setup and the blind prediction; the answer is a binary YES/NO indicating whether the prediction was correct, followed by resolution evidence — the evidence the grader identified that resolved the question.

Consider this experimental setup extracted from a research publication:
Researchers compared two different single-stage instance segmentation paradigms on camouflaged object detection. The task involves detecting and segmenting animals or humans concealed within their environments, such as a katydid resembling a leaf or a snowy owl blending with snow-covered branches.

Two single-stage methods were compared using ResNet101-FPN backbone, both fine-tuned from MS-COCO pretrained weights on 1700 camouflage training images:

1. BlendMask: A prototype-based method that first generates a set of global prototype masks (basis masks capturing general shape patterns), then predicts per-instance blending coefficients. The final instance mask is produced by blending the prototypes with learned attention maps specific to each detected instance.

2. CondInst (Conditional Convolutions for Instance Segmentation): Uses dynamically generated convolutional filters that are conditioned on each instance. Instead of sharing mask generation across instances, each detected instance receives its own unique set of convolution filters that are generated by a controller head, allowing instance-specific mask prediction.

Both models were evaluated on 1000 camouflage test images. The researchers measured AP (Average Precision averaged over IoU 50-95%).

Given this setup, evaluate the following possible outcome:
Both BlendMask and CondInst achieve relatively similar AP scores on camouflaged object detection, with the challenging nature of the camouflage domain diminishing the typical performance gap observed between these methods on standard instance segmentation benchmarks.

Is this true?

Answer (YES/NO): NO